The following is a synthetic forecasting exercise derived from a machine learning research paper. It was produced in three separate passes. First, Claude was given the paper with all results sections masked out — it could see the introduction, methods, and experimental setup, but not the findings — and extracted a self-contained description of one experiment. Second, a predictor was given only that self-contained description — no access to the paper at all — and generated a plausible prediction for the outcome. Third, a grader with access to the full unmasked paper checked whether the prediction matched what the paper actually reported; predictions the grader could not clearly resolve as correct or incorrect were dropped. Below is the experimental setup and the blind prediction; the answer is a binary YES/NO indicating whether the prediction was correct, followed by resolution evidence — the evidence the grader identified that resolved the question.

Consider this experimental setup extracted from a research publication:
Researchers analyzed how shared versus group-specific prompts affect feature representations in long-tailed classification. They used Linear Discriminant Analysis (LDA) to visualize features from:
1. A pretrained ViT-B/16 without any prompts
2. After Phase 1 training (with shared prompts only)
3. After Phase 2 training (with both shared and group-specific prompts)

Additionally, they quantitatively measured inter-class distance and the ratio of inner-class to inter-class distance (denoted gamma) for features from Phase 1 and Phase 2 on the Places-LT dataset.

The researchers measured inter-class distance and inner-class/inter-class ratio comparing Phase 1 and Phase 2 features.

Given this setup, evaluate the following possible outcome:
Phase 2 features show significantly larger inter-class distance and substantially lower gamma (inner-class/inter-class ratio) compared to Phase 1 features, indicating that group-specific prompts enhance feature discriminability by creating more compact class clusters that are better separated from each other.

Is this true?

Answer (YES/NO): NO